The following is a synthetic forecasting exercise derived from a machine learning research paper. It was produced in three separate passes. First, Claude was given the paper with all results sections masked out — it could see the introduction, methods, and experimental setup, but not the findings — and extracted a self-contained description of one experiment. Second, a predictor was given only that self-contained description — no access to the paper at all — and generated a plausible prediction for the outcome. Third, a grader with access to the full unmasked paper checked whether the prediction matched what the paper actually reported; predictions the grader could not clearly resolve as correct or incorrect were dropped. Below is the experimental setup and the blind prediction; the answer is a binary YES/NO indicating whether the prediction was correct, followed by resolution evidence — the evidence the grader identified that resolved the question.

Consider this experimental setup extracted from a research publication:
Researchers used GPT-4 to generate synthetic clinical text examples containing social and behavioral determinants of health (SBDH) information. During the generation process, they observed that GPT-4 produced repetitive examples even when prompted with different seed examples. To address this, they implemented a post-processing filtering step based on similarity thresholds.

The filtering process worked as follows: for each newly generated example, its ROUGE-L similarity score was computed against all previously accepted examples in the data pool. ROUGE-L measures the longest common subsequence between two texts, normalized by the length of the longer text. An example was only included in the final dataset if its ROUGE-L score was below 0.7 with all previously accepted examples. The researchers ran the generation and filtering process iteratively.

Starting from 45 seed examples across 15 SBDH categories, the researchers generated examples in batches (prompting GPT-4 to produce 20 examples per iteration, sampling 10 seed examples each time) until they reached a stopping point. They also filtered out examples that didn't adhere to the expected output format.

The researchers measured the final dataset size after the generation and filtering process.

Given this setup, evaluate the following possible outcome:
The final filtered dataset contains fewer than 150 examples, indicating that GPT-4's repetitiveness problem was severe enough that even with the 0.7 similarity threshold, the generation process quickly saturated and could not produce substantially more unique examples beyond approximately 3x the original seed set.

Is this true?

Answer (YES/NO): NO